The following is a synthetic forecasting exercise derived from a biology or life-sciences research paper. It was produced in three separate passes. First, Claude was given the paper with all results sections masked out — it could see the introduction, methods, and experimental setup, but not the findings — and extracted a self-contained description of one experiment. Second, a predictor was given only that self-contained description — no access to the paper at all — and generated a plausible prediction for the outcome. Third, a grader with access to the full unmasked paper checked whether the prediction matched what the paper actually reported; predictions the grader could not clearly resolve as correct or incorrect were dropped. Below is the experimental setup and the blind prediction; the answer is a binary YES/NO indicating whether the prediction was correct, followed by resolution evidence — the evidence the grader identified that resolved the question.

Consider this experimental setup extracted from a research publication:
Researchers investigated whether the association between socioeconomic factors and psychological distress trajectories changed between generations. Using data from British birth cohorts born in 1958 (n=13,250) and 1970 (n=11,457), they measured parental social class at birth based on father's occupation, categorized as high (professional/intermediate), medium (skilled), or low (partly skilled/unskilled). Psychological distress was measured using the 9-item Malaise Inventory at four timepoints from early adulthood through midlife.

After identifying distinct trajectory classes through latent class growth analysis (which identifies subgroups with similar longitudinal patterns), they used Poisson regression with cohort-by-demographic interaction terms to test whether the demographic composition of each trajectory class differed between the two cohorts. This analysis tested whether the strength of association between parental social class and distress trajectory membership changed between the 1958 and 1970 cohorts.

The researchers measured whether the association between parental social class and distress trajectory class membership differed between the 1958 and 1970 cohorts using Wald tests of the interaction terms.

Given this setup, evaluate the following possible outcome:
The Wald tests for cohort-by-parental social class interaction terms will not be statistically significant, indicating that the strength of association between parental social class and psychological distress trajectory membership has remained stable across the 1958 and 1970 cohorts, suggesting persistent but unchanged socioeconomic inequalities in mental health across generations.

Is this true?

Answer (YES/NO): YES